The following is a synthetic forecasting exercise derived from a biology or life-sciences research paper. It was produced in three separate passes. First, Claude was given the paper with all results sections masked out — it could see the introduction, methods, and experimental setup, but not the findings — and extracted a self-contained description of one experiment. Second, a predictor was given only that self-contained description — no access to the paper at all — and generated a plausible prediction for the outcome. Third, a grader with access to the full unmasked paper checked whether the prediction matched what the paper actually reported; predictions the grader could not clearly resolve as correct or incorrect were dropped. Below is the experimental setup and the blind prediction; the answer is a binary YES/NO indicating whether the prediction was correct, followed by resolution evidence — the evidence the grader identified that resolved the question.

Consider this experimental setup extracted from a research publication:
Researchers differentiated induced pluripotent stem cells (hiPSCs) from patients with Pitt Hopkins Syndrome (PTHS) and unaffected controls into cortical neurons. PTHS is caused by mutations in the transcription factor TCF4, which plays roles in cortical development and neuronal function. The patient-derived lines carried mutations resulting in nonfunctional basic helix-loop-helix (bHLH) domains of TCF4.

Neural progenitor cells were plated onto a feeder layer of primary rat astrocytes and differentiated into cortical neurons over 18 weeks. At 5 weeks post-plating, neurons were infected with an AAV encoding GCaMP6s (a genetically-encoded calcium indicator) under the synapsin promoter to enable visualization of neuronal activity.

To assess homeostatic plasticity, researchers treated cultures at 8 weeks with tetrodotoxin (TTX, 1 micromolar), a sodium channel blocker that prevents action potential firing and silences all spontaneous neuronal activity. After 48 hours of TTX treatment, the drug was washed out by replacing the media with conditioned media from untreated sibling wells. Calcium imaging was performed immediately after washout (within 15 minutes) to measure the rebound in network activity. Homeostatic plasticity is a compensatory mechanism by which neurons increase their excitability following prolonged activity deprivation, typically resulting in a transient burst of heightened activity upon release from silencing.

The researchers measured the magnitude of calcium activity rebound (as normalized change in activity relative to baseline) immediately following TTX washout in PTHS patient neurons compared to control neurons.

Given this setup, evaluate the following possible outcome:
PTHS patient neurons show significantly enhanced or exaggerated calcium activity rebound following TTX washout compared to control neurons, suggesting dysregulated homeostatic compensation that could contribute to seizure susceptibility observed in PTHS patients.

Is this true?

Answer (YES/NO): NO